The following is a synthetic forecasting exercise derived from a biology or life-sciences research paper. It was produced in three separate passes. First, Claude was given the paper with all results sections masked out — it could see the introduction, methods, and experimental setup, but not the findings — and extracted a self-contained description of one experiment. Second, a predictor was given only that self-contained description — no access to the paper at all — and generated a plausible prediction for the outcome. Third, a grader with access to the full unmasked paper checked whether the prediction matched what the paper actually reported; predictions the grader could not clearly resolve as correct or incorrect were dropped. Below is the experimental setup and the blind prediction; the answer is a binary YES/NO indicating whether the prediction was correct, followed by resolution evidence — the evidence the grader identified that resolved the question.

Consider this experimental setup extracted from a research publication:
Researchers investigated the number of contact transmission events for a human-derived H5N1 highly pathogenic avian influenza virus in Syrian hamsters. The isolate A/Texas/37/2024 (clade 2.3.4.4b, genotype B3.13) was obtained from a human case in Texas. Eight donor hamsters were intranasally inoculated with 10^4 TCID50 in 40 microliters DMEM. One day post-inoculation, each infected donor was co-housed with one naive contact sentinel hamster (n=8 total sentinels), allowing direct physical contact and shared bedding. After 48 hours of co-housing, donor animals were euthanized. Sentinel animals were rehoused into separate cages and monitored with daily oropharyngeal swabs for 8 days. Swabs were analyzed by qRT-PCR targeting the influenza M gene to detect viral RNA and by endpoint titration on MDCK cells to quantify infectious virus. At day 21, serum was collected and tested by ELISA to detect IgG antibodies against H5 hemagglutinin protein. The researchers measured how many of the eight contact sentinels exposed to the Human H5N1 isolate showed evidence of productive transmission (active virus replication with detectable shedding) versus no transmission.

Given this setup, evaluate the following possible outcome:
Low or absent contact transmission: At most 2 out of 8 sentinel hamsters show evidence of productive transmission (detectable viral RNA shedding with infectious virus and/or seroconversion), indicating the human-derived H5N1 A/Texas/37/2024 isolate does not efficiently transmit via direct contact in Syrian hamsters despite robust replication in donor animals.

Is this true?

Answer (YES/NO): YES